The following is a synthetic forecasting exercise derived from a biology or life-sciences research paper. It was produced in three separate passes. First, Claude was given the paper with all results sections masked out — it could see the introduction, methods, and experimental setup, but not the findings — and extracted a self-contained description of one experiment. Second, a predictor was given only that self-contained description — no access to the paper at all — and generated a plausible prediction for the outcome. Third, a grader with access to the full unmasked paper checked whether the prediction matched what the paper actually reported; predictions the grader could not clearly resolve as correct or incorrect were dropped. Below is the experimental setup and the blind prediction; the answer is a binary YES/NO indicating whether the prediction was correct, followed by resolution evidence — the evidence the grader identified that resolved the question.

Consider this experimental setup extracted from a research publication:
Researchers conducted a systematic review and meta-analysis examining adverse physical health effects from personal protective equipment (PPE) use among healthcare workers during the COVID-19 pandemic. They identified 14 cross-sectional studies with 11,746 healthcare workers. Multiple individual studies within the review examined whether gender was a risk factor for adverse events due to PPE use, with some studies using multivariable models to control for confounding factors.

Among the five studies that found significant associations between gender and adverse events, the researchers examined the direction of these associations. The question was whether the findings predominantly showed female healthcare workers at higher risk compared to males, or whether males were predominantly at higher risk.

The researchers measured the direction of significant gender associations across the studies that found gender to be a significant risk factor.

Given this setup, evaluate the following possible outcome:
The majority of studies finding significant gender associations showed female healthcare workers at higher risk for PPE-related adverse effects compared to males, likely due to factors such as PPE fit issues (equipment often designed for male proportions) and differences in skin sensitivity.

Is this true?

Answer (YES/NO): YES